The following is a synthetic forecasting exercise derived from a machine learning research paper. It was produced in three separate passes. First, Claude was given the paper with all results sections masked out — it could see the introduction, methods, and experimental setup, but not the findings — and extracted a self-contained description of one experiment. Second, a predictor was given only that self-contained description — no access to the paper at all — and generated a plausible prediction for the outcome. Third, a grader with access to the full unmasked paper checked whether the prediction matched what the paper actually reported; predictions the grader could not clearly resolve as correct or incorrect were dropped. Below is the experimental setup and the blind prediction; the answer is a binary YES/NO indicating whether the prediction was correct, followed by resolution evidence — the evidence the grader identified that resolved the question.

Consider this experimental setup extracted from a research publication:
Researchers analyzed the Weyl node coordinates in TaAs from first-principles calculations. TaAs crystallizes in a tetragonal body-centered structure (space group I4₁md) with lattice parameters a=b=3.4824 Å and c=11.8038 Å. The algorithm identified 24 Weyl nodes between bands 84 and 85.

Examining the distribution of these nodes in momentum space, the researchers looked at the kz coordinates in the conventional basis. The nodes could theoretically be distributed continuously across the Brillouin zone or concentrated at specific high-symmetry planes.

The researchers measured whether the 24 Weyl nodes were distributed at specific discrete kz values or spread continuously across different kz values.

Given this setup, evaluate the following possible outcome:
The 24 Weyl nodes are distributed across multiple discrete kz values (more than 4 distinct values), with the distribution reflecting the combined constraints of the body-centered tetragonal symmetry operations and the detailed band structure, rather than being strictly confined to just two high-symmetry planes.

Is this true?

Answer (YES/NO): NO